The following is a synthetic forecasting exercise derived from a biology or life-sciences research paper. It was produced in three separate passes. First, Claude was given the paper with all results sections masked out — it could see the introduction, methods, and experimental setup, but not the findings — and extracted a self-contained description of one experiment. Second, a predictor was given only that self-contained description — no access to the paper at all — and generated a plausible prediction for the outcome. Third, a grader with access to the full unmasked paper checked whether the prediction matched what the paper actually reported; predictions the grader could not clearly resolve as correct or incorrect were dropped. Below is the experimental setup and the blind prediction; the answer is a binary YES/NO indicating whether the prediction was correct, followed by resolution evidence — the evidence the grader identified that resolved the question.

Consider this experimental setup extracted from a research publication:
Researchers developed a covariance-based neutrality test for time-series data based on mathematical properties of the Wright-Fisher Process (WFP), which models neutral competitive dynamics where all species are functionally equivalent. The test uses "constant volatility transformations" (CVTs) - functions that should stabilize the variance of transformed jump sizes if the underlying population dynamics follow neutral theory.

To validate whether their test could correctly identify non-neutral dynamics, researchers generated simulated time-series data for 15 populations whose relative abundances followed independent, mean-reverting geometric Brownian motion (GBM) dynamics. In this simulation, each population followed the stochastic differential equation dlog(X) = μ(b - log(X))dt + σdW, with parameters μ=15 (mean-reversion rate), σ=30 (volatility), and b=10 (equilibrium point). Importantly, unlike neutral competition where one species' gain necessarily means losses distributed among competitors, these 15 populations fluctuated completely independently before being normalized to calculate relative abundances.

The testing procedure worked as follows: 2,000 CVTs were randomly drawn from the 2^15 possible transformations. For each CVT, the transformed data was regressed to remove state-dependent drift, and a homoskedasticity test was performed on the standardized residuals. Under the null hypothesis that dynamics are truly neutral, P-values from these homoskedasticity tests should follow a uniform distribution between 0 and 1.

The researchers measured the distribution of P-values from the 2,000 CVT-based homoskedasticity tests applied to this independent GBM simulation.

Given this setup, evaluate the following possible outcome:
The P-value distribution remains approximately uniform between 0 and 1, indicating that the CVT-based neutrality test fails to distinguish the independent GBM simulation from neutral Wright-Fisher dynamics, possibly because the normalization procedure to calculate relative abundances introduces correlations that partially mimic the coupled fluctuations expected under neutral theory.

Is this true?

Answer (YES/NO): NO